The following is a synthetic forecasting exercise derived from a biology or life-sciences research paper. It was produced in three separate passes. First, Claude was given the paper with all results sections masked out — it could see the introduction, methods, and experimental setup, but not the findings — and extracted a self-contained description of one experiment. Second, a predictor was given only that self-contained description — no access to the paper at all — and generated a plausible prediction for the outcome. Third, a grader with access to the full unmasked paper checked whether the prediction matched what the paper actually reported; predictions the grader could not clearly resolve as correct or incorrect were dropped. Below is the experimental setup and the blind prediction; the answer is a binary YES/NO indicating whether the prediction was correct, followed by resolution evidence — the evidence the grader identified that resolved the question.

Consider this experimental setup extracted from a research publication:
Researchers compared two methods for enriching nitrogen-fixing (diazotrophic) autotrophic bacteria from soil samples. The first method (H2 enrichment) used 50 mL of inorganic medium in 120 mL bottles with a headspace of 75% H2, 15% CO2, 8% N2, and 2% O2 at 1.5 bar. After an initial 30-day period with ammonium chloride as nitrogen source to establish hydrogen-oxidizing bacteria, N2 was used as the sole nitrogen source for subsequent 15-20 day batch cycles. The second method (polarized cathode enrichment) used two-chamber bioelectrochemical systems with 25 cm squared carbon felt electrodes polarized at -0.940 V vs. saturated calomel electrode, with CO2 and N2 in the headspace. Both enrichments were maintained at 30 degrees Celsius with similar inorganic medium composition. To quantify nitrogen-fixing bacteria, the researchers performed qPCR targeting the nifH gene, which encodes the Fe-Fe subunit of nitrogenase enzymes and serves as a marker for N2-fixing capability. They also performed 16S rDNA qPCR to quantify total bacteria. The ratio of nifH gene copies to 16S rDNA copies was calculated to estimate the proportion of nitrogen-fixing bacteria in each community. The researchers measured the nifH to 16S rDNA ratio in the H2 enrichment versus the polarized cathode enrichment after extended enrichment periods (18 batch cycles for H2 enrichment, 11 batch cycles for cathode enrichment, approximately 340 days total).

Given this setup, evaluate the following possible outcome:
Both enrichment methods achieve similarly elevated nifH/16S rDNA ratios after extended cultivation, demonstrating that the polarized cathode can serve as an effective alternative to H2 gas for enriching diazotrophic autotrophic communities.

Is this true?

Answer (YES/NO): NO